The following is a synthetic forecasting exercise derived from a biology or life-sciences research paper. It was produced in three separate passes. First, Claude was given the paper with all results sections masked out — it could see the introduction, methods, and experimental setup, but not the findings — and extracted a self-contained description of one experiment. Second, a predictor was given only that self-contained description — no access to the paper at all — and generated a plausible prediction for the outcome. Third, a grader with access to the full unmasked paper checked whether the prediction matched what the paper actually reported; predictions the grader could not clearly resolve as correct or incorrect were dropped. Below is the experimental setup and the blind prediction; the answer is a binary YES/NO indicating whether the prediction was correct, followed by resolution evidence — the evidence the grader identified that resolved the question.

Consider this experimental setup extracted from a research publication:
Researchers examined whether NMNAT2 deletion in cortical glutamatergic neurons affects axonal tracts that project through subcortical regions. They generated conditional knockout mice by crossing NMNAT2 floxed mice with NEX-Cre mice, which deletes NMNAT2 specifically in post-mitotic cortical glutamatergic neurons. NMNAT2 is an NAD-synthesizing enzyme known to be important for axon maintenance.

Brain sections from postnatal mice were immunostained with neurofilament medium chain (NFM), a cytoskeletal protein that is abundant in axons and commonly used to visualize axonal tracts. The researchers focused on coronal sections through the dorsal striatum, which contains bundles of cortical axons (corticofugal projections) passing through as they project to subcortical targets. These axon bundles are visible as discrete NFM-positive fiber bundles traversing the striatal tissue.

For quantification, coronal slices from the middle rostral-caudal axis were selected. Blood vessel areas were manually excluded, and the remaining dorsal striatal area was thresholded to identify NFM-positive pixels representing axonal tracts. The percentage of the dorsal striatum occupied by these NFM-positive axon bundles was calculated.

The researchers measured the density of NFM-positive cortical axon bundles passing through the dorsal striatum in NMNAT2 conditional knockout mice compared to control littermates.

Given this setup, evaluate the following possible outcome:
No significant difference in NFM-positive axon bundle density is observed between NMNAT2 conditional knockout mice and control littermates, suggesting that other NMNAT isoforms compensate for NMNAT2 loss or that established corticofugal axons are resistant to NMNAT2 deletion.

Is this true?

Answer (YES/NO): NO